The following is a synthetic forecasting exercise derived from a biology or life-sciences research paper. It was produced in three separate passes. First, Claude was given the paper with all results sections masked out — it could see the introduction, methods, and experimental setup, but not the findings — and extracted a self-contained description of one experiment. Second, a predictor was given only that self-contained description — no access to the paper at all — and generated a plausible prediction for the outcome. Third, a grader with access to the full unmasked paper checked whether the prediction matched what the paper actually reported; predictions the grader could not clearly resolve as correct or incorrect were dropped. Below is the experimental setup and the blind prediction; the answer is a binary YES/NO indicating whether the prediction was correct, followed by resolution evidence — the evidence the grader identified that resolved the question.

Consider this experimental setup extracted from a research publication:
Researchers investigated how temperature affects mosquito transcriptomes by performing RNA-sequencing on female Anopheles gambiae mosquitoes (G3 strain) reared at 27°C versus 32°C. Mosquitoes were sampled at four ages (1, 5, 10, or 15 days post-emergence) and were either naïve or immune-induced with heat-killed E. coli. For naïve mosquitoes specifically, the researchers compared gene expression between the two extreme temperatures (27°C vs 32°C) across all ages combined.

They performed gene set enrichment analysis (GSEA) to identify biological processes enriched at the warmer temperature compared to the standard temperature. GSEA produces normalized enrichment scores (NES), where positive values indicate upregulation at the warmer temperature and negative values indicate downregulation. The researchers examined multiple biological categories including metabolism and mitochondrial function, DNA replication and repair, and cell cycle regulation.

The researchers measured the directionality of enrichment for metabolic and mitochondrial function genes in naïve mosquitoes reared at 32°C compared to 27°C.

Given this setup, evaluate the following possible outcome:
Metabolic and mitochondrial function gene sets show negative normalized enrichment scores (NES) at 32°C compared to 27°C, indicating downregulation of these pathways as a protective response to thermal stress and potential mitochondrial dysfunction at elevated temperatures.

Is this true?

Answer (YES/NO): NO